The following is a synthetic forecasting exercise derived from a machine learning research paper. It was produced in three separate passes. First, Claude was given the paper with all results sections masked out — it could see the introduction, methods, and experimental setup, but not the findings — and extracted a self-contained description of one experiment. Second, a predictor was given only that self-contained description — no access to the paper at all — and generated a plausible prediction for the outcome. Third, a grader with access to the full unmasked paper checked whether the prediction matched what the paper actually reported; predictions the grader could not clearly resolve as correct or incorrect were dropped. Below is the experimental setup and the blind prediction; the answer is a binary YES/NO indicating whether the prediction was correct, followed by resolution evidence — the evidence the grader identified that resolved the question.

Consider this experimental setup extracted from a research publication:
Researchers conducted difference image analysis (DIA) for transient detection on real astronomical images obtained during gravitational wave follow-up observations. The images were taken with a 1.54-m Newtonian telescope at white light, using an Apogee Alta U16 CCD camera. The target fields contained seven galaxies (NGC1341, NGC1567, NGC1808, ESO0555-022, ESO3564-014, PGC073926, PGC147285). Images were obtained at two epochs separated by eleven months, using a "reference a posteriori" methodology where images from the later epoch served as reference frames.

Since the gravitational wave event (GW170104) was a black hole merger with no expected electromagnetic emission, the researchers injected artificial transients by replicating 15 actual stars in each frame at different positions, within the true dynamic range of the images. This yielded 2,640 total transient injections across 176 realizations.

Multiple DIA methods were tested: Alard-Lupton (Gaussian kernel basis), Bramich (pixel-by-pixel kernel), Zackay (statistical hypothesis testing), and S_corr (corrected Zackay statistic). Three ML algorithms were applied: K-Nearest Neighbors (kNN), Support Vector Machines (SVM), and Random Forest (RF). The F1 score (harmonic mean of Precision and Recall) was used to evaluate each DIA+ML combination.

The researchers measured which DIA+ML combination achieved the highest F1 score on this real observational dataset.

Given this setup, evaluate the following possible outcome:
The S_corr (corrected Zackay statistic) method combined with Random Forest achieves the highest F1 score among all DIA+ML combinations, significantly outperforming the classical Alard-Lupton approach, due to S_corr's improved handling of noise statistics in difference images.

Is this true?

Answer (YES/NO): NO